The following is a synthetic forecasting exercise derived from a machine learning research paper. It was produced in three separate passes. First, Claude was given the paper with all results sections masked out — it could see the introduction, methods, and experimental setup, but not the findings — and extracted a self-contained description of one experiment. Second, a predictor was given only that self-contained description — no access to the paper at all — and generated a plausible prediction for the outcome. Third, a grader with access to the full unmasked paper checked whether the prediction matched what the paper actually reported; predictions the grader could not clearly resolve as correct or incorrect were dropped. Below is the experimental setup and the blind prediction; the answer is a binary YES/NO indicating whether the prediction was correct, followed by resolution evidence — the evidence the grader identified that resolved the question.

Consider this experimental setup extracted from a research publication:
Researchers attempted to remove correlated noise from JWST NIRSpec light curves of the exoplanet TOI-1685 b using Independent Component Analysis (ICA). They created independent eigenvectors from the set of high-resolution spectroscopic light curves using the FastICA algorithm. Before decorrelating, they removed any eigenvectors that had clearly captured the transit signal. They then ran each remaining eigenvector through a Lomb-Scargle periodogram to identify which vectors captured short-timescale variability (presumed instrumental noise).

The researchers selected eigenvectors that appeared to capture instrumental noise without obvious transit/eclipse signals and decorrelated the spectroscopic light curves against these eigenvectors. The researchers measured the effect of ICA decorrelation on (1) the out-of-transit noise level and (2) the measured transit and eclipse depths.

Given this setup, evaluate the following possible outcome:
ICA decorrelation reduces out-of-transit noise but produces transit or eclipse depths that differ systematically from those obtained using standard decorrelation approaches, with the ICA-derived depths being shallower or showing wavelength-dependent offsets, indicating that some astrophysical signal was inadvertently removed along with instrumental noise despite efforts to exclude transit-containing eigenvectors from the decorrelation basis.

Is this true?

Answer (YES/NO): NO